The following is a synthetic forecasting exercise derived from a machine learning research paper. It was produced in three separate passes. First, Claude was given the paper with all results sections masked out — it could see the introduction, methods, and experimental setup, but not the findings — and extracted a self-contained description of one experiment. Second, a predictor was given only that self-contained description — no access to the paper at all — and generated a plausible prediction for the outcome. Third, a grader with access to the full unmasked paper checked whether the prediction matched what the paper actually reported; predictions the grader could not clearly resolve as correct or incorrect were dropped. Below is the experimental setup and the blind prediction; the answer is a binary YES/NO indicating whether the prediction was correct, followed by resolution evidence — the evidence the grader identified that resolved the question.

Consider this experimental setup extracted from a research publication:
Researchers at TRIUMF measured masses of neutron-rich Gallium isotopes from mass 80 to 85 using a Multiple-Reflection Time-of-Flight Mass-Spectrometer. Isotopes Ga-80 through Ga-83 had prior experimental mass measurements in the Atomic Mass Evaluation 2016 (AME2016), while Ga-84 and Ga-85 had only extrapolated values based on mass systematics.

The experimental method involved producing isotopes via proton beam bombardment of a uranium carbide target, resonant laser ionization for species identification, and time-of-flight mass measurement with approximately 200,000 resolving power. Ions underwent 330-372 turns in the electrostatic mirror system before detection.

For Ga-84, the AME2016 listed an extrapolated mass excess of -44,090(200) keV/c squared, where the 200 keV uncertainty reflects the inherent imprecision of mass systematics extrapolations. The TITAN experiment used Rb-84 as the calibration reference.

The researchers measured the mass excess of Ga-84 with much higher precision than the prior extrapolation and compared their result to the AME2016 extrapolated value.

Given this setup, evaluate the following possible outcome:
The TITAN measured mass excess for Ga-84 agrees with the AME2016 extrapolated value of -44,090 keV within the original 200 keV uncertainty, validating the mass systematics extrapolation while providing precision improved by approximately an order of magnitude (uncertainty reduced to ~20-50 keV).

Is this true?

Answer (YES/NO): YES